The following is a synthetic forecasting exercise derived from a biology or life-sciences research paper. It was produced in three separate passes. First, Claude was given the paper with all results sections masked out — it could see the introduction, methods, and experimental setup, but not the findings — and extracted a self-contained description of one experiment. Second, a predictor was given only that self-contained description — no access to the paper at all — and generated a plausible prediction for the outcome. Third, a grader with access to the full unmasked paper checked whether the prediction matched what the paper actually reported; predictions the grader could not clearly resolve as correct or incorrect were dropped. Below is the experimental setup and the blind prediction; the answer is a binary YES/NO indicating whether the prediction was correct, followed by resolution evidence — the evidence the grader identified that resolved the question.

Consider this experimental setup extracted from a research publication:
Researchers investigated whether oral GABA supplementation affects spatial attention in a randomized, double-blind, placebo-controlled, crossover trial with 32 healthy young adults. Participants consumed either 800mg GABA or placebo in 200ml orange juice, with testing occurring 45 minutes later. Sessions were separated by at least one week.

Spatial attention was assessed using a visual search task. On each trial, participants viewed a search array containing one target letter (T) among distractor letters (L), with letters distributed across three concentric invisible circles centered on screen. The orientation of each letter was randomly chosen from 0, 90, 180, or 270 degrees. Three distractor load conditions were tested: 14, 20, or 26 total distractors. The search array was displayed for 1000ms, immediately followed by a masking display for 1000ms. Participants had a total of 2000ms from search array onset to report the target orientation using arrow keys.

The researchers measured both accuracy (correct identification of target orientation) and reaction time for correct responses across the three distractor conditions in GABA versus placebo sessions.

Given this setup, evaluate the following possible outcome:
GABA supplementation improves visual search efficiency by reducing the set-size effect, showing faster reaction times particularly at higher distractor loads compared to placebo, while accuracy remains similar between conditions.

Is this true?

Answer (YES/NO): NO